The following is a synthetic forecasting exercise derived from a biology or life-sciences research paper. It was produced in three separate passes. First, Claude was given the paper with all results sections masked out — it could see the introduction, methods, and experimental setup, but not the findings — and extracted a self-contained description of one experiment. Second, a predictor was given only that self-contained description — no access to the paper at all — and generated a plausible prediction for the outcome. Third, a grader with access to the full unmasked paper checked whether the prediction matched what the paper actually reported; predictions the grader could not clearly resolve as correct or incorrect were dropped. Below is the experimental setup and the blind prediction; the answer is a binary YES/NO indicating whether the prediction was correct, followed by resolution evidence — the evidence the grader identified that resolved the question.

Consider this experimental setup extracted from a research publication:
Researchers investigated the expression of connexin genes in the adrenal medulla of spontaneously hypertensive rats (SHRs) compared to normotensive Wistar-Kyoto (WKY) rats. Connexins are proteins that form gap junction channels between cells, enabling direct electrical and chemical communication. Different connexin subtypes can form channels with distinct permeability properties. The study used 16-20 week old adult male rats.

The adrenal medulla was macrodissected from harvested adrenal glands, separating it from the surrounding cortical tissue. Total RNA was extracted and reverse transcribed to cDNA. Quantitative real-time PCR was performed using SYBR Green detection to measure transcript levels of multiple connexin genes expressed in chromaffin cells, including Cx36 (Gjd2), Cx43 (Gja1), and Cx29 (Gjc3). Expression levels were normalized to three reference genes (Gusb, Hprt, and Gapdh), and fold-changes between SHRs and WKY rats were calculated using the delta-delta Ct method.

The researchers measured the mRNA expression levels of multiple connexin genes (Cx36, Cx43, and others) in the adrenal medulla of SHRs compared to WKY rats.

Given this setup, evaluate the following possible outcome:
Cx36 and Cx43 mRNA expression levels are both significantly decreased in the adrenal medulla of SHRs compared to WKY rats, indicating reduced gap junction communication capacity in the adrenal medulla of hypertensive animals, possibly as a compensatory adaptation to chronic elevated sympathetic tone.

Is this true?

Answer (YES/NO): NO